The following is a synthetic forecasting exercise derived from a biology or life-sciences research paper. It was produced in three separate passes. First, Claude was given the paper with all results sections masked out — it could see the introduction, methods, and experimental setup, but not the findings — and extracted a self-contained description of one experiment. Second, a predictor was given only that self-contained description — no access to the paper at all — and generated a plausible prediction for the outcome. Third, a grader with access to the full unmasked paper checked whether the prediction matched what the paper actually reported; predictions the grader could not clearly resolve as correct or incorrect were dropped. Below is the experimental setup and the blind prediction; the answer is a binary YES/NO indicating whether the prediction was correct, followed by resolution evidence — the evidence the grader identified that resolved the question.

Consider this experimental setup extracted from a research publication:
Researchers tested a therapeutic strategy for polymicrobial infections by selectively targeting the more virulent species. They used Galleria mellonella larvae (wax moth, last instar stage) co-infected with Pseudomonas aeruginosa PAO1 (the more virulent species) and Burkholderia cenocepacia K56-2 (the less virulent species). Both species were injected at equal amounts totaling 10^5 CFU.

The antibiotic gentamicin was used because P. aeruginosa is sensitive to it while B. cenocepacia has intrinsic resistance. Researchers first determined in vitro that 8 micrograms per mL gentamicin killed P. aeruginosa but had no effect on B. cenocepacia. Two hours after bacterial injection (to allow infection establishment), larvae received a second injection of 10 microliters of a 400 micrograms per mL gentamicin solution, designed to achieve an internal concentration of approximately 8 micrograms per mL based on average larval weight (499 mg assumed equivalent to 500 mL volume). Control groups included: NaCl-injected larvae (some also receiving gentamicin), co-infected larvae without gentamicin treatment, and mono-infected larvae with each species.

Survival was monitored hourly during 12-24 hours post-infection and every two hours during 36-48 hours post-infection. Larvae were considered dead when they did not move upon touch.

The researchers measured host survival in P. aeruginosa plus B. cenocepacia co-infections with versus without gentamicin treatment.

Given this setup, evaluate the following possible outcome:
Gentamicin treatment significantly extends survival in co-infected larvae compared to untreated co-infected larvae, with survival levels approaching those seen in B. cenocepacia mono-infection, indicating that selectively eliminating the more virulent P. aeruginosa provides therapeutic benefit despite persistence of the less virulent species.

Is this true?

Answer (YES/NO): YES